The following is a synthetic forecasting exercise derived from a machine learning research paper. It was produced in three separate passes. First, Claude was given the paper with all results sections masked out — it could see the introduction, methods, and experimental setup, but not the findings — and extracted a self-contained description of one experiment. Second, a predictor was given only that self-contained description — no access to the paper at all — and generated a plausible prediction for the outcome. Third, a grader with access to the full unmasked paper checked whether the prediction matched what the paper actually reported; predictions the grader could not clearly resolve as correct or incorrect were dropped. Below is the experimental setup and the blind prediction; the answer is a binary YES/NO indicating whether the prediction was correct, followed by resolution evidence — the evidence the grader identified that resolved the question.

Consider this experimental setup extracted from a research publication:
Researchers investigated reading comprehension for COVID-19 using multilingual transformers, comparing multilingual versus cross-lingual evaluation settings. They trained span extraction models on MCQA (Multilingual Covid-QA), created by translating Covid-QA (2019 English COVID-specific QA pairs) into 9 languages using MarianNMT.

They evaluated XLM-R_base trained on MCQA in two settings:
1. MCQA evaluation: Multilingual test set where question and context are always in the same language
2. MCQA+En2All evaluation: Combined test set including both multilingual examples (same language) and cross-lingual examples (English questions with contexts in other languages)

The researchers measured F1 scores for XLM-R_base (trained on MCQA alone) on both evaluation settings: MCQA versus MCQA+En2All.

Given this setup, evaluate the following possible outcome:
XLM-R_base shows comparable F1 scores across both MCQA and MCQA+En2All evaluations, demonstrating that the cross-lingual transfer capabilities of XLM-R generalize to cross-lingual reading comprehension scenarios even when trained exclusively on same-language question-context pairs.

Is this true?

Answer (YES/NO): YES